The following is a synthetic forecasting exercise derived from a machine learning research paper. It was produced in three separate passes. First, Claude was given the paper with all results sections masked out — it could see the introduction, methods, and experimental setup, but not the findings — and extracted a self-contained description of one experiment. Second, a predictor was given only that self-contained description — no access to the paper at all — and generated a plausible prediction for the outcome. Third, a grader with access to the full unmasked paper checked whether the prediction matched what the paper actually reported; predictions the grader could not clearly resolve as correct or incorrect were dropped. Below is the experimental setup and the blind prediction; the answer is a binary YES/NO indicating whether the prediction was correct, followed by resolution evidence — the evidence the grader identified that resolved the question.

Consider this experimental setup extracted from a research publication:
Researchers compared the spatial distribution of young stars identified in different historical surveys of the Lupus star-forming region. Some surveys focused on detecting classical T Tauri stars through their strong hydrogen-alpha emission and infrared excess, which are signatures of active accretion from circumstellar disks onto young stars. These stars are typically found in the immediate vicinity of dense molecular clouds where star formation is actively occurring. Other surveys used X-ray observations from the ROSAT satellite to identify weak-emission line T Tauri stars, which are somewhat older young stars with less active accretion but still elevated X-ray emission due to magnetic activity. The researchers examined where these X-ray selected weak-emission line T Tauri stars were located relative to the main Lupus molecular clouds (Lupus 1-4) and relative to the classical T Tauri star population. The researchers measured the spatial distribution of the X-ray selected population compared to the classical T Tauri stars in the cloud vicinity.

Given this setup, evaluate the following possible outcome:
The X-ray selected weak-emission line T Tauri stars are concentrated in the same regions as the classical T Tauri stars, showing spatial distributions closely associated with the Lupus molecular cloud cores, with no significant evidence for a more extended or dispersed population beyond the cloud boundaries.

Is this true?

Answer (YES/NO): NO